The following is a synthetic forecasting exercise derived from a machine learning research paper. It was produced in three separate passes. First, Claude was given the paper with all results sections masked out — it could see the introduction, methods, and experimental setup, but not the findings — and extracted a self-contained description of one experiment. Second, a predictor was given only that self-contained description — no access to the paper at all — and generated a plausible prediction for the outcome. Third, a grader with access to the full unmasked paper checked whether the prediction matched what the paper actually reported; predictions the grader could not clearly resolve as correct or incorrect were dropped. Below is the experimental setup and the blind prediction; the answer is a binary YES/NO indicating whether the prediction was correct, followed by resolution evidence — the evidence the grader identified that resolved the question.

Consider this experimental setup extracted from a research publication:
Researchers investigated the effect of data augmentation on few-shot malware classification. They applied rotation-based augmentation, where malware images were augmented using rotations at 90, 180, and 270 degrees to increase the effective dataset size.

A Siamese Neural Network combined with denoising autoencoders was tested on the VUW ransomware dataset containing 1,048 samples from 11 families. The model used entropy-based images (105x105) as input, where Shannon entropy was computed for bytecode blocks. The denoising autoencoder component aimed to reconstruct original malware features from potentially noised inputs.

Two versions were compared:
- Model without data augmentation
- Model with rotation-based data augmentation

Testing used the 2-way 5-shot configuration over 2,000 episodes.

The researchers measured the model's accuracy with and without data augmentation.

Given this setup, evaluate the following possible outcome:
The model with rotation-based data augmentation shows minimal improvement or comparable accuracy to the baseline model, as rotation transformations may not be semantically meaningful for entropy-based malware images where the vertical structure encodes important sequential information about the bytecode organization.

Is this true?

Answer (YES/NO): NO